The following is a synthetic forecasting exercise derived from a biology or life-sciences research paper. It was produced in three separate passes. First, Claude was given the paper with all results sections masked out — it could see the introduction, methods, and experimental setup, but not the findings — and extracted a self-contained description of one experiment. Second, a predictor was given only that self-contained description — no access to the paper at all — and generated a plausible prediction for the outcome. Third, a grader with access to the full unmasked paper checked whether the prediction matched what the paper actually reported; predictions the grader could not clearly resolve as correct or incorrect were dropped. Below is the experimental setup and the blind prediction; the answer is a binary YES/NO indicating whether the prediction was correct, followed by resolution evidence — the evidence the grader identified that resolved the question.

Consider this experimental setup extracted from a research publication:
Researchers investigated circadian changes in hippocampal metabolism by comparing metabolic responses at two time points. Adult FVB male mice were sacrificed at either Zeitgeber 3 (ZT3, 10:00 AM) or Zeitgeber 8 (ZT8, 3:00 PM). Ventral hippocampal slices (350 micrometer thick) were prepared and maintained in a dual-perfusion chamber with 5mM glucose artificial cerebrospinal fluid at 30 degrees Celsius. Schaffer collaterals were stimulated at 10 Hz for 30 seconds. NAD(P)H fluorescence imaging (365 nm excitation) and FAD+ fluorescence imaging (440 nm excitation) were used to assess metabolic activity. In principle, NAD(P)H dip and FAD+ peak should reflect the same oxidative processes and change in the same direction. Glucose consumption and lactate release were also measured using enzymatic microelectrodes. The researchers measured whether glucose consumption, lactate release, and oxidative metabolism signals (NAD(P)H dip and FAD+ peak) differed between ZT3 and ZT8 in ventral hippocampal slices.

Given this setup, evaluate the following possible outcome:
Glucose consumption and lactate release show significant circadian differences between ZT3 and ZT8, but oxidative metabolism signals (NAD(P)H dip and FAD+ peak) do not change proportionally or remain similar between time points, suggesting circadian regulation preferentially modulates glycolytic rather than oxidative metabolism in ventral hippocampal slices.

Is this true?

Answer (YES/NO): NO